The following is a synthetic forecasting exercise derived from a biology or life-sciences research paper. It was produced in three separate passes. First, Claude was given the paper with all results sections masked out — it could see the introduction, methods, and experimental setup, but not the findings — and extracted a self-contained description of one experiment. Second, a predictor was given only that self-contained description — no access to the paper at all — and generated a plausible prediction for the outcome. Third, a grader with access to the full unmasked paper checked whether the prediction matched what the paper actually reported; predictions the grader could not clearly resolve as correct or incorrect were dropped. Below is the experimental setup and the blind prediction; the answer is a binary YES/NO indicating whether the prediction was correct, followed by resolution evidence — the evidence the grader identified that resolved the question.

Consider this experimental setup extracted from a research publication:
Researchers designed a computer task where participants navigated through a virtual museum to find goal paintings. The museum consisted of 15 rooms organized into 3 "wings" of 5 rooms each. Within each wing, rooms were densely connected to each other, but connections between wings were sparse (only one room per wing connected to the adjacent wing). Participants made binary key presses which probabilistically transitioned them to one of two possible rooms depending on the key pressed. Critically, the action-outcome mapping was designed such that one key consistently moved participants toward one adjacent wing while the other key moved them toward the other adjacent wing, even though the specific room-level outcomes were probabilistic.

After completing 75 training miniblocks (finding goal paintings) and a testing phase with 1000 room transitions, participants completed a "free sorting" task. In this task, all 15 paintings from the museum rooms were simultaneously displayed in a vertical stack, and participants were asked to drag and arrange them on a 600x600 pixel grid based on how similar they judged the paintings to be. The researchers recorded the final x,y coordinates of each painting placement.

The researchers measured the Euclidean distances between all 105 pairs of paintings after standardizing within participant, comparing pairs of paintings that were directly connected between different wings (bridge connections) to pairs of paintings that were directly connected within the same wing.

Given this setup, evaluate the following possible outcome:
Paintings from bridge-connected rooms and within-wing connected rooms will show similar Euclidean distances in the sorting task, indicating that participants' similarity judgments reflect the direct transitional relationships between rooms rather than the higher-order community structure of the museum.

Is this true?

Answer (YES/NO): NO